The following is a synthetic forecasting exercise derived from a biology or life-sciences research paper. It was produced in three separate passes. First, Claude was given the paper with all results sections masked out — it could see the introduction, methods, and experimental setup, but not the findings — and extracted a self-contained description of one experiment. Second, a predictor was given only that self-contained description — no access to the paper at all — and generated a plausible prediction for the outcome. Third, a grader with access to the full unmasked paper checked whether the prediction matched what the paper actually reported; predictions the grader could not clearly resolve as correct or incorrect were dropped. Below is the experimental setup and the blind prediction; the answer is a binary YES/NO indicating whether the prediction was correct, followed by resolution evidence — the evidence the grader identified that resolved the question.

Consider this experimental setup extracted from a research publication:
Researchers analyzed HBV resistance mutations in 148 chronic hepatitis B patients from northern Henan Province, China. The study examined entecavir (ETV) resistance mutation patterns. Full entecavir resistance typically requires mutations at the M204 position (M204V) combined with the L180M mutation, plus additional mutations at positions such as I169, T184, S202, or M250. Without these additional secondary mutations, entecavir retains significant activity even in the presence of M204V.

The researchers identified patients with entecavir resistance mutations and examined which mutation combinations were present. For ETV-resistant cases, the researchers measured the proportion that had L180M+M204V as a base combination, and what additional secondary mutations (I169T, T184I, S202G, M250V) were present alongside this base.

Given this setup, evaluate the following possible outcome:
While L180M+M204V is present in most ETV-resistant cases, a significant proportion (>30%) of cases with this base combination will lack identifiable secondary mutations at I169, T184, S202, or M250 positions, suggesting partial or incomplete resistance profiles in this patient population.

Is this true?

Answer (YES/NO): YES